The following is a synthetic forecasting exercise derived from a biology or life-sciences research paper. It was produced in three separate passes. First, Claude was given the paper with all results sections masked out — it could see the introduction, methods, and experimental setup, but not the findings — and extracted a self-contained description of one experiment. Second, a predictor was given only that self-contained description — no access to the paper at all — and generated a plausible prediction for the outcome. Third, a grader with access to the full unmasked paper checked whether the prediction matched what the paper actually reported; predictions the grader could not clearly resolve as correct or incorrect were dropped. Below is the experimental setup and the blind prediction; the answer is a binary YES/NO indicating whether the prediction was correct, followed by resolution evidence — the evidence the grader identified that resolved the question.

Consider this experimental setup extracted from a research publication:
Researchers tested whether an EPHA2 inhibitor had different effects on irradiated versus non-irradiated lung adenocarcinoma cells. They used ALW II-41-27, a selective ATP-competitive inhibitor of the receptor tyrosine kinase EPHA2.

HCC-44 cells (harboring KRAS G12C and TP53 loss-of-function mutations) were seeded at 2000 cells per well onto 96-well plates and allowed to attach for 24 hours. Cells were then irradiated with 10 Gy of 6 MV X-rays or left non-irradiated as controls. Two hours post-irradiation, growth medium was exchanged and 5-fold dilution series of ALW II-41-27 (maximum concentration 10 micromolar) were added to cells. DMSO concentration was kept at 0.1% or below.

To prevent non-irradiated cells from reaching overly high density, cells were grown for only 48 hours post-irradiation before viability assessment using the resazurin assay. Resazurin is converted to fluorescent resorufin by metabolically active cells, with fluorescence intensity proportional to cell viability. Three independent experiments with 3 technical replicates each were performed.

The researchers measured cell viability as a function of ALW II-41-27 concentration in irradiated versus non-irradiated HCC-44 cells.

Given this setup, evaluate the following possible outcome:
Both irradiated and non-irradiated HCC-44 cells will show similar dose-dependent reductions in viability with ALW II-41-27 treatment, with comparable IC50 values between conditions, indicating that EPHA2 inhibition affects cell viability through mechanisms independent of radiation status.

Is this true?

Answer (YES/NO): YES